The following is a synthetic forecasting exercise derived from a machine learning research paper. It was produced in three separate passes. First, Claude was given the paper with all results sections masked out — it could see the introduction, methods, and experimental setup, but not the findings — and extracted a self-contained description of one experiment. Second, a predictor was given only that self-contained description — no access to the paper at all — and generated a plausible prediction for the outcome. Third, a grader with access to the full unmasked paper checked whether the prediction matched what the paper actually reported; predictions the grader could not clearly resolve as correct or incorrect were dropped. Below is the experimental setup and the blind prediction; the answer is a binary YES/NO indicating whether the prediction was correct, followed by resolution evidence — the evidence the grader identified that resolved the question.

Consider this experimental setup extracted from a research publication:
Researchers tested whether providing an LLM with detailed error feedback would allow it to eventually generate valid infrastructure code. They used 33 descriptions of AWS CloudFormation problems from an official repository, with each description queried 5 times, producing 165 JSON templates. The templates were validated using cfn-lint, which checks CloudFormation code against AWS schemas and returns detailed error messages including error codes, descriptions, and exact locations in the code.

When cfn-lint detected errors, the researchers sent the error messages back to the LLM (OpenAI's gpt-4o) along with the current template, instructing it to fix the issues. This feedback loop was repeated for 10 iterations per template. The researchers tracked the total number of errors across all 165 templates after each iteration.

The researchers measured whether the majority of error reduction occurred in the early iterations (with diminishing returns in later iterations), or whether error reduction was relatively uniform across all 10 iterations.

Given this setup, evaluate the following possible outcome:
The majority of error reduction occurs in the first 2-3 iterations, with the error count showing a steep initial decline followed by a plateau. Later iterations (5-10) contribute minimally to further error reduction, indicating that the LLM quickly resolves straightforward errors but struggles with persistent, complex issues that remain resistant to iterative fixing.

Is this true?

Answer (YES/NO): YES